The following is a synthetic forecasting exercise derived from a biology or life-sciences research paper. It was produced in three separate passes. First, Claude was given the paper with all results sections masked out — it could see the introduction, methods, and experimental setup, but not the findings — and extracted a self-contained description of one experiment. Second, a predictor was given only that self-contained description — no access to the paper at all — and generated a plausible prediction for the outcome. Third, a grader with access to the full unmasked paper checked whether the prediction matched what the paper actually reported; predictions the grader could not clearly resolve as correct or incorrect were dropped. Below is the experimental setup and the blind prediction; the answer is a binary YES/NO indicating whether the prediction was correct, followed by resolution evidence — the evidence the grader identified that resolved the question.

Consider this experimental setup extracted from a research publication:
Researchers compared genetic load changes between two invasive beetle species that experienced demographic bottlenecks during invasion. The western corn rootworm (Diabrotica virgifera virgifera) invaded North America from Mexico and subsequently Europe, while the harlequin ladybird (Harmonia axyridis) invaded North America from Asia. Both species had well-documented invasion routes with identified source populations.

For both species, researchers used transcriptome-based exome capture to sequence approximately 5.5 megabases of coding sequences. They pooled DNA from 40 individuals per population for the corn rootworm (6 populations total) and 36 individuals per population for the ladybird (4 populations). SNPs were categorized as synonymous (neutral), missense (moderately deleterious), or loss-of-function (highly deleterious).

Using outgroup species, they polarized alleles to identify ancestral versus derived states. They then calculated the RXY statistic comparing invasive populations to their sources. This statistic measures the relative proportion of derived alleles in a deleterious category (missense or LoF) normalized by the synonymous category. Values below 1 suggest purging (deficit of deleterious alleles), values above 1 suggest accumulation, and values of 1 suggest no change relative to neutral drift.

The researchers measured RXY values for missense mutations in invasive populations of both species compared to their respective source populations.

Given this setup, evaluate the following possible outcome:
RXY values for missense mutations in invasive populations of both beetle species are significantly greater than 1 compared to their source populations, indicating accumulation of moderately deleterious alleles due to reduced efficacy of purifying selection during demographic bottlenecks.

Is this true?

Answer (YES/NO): NO